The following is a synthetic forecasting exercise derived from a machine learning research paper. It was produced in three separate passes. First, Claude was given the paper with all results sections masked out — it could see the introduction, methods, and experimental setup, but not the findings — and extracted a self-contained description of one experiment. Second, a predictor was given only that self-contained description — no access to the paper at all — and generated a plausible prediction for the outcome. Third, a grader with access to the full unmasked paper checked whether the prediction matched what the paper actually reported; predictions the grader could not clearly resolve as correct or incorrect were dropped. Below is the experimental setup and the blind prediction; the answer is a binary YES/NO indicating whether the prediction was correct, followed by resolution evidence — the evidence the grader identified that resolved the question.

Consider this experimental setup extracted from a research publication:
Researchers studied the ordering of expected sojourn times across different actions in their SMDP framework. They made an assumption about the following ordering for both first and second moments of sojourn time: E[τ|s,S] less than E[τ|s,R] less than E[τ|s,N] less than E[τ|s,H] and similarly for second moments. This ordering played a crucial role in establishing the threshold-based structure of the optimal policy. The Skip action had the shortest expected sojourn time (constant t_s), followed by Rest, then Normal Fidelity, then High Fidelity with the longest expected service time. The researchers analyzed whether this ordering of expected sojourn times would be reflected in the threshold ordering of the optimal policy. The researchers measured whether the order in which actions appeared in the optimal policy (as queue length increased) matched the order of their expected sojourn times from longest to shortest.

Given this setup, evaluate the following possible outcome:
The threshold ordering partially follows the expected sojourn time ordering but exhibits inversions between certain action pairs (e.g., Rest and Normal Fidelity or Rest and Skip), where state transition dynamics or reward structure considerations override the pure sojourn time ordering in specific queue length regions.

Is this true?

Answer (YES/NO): YES